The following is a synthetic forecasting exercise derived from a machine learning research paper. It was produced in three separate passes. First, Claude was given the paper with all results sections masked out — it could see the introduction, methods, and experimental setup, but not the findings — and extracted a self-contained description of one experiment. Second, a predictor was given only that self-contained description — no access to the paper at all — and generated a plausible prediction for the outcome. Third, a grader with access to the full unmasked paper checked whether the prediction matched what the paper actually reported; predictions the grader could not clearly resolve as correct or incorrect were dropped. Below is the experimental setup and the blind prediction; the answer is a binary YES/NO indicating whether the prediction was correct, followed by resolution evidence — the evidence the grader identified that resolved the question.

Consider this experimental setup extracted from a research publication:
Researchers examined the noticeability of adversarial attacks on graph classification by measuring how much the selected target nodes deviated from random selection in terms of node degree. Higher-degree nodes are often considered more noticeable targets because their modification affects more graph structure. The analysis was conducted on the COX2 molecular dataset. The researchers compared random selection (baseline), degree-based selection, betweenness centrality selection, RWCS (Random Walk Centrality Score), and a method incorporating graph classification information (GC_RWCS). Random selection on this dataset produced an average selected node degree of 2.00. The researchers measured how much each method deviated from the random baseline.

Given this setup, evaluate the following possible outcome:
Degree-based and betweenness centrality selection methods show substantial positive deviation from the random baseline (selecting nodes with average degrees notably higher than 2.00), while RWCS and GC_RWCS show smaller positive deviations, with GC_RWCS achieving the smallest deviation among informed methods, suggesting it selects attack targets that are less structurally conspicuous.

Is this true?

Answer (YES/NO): NO